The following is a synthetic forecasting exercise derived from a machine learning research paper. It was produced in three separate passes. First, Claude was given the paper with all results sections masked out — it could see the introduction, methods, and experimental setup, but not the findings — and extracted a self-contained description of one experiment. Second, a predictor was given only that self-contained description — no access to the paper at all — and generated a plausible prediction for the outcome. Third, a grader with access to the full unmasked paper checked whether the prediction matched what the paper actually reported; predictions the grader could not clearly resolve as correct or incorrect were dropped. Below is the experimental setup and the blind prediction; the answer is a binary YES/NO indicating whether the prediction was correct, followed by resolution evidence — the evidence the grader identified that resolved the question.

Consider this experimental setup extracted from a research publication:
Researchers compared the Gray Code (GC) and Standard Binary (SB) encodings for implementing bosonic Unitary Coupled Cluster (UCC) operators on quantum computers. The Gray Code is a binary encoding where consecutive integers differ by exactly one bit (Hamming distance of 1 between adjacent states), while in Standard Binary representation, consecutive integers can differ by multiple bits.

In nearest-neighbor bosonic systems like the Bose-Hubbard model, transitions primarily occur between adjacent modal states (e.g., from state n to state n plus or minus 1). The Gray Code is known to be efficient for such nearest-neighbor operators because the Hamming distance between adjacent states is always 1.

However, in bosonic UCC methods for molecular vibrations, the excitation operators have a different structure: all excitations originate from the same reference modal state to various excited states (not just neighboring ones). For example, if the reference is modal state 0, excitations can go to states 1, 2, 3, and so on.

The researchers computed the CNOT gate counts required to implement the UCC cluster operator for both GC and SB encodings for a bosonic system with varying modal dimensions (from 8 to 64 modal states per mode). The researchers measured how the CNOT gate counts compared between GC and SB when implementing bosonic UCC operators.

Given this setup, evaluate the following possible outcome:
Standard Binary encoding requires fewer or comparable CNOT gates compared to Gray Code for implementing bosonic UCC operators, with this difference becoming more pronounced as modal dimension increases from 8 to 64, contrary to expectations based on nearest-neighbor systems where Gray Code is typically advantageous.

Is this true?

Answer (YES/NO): YES